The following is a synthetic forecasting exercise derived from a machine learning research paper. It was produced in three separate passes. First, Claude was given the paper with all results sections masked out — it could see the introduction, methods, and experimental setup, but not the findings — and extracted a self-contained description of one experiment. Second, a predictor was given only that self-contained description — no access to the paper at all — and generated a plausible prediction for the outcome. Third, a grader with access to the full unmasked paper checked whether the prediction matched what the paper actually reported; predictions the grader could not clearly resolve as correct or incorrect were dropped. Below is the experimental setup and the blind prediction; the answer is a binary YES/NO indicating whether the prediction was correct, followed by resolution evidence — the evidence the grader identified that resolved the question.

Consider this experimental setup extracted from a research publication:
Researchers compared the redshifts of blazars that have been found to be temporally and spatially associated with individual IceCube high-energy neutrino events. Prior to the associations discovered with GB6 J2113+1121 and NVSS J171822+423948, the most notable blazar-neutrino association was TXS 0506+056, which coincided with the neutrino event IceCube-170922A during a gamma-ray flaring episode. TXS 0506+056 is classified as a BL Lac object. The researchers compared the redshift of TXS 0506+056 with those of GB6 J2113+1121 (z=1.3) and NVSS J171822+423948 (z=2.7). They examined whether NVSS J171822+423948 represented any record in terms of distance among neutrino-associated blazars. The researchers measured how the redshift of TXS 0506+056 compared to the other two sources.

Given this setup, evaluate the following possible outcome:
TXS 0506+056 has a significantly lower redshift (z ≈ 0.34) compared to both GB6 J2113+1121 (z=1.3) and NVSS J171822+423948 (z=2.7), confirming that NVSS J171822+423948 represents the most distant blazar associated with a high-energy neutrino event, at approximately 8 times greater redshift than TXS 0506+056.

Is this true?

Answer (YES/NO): YES